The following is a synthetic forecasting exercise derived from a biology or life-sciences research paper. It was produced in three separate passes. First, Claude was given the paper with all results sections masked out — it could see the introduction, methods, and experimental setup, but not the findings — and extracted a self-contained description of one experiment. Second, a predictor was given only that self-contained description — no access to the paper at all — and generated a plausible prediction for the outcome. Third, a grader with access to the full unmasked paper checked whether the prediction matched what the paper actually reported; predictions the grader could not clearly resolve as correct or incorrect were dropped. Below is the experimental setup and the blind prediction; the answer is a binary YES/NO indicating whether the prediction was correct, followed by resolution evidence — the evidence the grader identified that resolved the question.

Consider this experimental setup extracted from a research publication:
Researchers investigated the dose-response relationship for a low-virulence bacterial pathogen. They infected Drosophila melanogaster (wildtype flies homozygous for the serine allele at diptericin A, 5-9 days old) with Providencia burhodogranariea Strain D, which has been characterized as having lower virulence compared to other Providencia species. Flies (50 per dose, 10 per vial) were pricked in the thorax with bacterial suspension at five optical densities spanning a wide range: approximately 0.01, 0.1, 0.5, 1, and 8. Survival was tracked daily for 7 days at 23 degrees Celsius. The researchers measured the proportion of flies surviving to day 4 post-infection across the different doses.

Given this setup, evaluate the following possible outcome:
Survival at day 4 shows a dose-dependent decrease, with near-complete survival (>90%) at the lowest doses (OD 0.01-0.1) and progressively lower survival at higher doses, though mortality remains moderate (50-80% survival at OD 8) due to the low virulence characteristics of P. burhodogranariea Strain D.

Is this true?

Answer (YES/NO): NO